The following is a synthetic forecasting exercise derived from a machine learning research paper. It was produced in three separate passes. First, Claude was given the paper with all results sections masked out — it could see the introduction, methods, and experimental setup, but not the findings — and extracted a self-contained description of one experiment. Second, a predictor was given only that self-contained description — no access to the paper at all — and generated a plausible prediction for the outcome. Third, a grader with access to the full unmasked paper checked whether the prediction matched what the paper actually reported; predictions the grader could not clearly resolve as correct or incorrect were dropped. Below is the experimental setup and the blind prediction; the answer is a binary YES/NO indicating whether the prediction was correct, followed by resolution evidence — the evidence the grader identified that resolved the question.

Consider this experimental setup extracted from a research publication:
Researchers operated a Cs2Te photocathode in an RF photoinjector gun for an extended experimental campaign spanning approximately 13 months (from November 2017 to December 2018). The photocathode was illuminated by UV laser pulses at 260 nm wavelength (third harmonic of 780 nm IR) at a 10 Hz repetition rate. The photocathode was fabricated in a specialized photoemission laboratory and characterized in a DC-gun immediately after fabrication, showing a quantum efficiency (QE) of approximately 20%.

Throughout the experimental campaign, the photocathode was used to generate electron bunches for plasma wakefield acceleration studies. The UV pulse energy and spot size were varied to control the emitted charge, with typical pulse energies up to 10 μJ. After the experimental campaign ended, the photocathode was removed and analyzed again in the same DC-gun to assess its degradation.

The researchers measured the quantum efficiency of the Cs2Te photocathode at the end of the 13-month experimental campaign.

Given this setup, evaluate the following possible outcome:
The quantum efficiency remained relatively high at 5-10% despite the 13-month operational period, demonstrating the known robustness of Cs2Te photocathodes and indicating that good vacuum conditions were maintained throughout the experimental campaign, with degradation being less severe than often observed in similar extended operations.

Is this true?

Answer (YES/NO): NO